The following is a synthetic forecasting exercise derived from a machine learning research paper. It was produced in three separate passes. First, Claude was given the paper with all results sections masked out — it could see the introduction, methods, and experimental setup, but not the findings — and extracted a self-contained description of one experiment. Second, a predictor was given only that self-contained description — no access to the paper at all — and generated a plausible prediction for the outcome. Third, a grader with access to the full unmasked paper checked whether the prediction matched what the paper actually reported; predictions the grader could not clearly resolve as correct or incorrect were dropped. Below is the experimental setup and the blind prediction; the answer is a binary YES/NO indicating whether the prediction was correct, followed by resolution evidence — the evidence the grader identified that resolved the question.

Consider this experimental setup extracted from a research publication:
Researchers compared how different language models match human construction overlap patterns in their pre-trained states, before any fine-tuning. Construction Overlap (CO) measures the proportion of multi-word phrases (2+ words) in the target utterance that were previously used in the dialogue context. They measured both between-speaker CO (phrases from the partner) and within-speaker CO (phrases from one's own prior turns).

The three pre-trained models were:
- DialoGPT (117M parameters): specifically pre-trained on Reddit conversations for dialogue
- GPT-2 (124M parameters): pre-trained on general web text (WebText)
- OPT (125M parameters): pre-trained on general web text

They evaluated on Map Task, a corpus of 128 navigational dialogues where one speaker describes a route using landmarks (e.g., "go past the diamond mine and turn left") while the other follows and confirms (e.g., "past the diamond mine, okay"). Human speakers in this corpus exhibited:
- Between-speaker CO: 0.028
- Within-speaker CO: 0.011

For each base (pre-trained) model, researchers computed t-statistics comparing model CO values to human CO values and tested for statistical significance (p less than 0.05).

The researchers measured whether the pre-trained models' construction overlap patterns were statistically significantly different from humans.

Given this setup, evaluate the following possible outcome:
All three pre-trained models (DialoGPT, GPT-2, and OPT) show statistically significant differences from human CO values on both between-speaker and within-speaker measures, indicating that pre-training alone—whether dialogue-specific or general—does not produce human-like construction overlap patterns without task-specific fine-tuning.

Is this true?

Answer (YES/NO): NO